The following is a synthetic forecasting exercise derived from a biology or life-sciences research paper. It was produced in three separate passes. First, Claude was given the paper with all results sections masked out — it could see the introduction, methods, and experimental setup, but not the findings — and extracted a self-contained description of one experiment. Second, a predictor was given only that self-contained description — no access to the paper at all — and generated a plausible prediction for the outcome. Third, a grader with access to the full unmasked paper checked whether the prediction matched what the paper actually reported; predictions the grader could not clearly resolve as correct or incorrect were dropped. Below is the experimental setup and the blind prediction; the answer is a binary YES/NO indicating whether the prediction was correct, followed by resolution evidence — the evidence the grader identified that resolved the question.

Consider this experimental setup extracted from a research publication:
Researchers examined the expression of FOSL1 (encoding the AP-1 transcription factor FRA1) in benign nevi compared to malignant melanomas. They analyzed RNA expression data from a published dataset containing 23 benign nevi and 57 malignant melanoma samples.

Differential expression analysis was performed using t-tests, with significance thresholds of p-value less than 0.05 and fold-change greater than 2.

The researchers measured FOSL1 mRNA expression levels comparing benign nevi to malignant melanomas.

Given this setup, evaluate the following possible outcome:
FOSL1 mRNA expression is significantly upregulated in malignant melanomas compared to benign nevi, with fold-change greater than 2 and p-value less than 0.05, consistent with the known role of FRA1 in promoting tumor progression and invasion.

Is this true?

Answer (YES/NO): YES